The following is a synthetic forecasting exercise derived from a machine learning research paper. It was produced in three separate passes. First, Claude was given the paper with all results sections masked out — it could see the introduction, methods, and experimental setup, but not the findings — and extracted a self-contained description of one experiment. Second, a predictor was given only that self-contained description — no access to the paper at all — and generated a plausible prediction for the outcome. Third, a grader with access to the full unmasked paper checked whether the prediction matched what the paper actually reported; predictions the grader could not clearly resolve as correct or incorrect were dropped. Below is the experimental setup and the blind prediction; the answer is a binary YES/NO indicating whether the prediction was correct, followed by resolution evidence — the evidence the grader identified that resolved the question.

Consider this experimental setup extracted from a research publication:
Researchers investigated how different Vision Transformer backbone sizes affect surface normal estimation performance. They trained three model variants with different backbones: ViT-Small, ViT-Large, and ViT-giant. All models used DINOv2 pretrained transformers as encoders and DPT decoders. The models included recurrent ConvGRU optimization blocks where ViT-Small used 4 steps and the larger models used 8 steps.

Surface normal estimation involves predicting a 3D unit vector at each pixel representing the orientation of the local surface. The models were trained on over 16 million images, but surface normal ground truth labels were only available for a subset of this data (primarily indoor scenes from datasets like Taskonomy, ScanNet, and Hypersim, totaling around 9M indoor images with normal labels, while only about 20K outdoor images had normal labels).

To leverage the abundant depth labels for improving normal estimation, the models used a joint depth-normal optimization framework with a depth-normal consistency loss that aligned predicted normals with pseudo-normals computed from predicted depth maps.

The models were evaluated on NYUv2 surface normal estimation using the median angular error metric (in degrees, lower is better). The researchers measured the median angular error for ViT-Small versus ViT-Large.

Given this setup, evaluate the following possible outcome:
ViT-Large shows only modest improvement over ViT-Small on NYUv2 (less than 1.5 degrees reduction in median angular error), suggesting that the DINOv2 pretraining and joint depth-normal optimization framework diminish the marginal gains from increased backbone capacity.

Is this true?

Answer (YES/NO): YES